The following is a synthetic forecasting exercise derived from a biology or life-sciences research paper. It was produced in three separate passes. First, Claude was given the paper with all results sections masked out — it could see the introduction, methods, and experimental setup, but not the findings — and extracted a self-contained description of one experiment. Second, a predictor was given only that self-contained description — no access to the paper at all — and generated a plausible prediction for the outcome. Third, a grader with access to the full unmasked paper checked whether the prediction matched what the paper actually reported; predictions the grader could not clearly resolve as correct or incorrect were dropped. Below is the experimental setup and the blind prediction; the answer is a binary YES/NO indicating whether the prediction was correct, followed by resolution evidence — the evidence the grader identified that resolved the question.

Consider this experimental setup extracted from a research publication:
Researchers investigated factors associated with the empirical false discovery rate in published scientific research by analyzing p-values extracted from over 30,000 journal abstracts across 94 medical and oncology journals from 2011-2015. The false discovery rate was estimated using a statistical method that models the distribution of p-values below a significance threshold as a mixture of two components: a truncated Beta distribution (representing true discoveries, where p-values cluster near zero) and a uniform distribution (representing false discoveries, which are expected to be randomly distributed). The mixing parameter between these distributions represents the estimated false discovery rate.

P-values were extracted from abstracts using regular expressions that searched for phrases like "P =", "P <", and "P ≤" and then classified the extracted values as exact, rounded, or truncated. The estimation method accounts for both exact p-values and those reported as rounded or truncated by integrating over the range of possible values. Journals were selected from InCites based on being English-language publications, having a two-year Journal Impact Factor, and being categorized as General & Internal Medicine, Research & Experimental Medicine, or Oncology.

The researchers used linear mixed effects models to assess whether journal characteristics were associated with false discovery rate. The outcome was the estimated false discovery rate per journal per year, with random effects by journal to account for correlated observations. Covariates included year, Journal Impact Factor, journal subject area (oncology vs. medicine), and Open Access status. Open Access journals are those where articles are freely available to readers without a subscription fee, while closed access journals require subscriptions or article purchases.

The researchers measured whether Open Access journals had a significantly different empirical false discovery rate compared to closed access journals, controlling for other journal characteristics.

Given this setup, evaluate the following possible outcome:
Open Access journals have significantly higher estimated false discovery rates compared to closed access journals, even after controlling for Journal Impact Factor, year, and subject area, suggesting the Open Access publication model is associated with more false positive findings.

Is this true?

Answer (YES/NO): NO